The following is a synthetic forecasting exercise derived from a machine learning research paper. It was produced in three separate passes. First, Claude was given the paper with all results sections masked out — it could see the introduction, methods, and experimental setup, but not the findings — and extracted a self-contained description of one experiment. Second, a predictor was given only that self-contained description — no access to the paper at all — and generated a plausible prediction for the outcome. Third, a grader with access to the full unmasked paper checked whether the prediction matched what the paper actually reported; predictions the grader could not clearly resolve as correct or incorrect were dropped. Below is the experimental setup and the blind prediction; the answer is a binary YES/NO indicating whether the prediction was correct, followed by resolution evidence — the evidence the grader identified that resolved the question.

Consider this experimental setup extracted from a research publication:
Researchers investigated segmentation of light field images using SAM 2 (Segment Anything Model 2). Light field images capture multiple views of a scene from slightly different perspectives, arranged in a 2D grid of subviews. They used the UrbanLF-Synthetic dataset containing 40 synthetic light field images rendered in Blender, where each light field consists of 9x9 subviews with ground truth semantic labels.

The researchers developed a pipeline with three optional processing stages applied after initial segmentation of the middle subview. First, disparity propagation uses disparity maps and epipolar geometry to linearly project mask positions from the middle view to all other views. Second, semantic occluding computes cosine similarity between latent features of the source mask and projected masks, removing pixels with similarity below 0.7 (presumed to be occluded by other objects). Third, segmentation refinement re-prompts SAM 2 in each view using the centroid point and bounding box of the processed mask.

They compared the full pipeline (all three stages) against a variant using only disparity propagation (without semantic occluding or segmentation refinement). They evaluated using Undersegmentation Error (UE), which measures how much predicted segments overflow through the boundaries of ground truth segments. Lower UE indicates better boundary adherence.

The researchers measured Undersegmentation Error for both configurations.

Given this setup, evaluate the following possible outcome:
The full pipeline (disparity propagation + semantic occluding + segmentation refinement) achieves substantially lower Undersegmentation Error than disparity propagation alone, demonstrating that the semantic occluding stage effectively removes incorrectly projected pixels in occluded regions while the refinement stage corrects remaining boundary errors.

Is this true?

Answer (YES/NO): YES